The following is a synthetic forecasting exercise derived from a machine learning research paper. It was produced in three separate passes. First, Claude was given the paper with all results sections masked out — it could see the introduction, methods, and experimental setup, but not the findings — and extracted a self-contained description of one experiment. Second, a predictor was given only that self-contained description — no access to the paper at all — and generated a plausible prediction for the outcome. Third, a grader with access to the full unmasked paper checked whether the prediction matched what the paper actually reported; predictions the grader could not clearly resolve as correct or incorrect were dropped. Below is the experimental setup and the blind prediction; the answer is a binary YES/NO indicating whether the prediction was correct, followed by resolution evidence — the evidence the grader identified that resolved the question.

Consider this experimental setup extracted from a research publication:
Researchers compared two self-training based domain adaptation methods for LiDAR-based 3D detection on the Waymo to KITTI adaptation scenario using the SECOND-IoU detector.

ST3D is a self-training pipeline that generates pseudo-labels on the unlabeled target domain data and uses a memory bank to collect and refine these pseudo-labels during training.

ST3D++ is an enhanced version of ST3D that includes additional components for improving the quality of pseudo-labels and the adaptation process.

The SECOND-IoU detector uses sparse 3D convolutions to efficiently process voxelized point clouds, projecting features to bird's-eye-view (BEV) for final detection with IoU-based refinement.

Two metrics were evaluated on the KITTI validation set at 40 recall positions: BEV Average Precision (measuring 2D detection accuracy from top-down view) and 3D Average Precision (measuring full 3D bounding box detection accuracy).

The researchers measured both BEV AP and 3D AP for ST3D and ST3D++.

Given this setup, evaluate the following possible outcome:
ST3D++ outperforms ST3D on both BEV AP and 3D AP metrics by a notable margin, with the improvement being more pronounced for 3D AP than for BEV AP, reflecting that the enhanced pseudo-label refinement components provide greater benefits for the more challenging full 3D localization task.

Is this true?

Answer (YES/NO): NO